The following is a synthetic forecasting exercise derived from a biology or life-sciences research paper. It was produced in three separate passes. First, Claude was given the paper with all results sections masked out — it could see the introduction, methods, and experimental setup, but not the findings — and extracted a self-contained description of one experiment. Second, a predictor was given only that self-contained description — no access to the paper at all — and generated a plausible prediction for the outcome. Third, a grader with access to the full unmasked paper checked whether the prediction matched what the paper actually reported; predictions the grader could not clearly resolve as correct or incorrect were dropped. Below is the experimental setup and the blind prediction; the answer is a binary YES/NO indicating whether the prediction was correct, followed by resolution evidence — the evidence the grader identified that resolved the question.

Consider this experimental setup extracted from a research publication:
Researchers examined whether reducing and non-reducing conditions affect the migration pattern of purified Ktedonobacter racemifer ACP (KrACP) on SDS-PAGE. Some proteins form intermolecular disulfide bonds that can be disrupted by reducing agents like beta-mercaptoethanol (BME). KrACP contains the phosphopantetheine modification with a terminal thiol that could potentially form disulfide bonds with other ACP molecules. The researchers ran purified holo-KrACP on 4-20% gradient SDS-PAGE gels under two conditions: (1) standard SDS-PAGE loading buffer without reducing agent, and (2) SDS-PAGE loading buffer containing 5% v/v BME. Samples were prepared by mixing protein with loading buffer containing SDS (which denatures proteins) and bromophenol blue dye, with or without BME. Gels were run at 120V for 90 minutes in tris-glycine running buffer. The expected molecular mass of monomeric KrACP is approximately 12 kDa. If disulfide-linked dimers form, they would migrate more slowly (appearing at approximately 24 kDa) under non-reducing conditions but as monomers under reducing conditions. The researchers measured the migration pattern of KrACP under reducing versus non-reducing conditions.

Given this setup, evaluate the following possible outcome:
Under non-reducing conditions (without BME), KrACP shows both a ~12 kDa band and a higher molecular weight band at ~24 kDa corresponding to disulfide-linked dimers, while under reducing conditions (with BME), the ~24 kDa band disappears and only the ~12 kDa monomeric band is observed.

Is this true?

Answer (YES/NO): NO